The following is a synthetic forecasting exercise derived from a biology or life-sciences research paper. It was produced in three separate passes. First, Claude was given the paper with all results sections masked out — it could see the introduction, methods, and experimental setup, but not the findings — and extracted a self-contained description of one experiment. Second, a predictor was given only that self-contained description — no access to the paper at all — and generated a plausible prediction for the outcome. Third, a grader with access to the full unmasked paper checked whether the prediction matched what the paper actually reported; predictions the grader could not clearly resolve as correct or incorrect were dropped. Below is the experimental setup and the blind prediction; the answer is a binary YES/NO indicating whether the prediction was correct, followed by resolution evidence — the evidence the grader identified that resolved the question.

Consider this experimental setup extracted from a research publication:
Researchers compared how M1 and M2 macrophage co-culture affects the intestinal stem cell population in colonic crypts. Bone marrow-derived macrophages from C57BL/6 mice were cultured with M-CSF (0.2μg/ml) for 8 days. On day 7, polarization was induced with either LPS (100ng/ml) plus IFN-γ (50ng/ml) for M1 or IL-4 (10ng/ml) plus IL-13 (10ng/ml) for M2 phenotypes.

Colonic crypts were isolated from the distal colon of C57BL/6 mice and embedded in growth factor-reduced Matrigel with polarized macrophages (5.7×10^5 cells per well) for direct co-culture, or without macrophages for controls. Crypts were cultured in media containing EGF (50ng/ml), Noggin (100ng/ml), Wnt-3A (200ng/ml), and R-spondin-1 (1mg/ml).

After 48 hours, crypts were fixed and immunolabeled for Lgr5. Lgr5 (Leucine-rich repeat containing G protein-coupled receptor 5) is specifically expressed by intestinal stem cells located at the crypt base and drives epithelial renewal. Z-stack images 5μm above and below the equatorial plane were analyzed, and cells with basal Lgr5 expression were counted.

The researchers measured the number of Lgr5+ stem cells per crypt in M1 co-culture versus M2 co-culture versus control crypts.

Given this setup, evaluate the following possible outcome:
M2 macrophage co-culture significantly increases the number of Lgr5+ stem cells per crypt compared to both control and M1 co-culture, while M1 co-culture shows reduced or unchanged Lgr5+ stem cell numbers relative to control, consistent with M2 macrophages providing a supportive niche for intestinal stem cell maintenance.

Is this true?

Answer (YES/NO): NO